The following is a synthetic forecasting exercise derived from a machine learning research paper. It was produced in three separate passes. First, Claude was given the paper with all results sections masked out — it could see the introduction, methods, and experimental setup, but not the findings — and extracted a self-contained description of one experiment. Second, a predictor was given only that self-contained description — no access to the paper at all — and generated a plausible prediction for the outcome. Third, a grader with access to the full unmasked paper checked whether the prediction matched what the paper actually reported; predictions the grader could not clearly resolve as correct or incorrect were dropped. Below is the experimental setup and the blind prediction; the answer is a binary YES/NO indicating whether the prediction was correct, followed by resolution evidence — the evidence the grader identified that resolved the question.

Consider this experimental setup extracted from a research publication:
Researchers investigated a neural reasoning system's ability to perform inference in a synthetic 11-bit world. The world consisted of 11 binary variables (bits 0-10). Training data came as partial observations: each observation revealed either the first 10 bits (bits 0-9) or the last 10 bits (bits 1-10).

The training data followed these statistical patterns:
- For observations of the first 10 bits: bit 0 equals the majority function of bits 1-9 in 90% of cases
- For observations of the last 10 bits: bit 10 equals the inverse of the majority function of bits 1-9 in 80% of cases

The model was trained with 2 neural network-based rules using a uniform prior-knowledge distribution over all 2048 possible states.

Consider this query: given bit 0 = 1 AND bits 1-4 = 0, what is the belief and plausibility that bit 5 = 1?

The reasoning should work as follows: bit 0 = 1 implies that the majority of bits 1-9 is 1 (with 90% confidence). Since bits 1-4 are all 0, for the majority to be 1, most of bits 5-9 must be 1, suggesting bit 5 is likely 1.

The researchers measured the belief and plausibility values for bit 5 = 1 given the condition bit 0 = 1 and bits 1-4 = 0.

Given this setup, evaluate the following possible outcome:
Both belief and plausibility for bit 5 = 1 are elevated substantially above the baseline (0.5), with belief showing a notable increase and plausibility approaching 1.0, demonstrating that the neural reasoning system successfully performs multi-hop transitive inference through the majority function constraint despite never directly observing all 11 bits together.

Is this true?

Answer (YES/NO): YES